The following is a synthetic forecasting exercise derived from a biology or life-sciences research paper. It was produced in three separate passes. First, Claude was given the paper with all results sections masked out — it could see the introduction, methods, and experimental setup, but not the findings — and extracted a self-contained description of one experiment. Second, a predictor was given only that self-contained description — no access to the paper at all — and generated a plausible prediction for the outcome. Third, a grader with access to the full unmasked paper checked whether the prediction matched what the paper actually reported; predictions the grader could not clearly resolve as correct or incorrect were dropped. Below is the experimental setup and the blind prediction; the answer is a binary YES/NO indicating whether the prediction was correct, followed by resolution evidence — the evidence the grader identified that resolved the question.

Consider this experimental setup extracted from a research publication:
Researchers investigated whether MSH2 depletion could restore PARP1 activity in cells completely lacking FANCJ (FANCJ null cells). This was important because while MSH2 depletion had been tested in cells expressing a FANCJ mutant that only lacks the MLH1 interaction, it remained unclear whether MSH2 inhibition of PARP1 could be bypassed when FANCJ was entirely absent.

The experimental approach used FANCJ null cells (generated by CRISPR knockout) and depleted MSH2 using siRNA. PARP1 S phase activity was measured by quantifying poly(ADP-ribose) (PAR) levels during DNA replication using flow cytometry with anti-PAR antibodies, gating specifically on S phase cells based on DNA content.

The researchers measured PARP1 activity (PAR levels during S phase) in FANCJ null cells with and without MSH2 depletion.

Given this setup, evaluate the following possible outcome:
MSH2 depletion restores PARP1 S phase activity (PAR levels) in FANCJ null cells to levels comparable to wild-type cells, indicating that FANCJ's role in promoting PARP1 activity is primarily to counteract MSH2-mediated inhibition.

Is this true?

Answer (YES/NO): NO